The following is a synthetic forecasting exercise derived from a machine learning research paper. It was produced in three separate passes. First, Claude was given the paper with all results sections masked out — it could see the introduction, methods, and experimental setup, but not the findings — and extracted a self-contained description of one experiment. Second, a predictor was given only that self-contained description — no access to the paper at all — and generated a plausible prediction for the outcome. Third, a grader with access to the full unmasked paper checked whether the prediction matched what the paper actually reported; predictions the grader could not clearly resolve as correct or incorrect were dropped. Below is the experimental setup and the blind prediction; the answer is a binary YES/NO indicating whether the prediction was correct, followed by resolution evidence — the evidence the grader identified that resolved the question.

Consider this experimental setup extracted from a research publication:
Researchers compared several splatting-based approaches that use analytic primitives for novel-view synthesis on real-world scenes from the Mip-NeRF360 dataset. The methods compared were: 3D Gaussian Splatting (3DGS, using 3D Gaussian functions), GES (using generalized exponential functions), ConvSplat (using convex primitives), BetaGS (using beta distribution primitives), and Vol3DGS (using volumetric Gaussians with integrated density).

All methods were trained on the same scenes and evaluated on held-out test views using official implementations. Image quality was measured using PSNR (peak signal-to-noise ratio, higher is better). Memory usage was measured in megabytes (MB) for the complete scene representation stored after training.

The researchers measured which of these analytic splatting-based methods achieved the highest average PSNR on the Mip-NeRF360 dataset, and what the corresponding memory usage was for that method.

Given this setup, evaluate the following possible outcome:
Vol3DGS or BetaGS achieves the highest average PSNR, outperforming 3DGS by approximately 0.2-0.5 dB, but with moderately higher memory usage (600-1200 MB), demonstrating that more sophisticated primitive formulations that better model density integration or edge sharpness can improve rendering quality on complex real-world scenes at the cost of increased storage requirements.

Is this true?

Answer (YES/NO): NO